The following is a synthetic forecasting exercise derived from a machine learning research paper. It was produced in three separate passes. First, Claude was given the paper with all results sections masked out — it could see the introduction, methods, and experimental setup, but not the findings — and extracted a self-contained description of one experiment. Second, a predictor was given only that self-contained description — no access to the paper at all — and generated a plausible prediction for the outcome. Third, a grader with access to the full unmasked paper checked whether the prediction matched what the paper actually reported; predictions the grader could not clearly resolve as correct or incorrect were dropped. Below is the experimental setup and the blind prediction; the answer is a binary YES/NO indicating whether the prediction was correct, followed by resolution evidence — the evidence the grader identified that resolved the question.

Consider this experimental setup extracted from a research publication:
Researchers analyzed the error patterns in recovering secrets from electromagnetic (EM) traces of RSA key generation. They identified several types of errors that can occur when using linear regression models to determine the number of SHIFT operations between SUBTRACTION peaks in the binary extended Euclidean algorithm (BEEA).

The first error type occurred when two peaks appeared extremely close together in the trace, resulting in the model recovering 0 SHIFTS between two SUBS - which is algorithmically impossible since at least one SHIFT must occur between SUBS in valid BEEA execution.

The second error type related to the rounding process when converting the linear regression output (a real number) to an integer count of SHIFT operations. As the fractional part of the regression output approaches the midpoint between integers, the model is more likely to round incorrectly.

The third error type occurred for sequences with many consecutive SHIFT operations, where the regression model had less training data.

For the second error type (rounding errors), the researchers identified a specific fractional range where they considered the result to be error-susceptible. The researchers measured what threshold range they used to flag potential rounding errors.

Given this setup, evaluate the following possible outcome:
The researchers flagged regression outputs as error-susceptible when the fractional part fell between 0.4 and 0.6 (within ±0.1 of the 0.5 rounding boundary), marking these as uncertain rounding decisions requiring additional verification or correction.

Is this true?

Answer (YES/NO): NO